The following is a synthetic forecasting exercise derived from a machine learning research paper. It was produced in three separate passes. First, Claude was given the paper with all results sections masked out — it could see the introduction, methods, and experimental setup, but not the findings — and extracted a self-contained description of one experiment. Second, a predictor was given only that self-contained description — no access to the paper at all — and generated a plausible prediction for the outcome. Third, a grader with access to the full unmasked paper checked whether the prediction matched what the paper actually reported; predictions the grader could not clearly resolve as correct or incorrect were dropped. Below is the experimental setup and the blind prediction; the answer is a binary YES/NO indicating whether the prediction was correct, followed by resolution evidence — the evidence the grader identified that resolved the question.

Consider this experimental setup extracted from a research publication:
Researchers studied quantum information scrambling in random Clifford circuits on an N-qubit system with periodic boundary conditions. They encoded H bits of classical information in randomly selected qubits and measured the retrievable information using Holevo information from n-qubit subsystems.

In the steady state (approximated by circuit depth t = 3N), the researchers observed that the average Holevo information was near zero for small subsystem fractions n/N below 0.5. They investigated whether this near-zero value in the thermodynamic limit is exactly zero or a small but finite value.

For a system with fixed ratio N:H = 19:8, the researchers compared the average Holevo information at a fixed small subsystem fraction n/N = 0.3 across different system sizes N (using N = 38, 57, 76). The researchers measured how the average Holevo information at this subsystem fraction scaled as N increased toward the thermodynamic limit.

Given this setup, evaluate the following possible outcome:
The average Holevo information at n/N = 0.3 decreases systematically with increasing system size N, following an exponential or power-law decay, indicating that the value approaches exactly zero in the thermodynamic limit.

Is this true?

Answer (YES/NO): YES